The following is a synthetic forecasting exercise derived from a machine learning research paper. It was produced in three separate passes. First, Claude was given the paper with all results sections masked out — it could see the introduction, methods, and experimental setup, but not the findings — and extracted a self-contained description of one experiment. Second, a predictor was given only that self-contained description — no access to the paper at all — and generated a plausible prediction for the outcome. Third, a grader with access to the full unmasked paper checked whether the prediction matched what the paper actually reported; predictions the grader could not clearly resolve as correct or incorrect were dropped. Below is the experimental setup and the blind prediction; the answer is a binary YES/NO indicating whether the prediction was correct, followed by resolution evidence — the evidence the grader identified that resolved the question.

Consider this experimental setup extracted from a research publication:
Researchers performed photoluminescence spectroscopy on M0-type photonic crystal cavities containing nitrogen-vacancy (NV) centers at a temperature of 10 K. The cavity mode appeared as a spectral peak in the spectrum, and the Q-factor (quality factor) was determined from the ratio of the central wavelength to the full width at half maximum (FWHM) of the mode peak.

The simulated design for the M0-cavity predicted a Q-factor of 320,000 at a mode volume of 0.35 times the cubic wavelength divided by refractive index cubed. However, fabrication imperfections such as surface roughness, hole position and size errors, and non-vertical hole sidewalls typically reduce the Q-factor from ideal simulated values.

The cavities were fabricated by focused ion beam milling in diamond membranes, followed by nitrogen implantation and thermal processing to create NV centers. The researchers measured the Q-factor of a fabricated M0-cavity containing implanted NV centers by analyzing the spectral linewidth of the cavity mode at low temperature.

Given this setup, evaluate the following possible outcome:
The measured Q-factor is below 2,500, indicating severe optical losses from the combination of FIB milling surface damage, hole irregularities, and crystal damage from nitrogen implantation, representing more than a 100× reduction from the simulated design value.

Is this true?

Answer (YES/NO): YES